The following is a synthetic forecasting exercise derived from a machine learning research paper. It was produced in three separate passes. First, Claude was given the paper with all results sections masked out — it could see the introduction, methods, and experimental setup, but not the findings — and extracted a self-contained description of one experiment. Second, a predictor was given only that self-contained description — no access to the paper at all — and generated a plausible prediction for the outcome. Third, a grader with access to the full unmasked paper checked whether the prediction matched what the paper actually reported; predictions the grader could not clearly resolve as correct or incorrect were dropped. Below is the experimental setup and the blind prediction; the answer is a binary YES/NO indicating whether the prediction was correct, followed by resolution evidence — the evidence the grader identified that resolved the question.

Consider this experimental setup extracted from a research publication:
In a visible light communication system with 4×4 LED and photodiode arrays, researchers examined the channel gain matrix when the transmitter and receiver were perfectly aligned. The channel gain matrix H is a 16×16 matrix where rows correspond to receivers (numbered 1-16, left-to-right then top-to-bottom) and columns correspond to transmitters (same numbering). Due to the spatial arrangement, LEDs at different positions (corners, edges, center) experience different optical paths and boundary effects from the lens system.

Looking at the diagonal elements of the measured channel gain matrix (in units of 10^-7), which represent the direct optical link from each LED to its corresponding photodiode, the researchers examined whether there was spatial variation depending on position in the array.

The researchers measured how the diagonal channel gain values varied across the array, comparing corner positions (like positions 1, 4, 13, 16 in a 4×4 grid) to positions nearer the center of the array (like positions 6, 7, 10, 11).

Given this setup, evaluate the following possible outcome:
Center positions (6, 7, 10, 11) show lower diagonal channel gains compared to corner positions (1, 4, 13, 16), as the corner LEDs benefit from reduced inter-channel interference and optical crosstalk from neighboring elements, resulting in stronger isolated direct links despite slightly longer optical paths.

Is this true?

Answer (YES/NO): NO